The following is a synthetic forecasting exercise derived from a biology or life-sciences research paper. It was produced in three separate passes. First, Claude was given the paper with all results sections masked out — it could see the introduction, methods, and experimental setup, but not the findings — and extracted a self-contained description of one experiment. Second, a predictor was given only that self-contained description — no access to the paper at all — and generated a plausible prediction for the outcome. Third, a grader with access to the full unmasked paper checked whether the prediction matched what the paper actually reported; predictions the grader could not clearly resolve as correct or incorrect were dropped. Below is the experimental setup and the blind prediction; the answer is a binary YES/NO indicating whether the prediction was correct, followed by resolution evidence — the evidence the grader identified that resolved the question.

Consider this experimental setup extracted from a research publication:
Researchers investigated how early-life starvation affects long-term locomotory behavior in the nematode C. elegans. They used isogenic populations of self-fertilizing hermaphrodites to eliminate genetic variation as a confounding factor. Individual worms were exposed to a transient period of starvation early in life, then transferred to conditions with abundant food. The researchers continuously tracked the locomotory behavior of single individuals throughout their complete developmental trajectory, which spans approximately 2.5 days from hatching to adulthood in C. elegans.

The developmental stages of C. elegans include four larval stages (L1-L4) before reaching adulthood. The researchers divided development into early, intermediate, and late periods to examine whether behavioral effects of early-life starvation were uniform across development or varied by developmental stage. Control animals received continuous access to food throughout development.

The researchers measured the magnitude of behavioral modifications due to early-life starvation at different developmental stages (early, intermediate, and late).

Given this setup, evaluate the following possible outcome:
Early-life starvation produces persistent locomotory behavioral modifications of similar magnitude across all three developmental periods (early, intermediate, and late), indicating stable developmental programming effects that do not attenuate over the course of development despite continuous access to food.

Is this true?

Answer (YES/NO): NO